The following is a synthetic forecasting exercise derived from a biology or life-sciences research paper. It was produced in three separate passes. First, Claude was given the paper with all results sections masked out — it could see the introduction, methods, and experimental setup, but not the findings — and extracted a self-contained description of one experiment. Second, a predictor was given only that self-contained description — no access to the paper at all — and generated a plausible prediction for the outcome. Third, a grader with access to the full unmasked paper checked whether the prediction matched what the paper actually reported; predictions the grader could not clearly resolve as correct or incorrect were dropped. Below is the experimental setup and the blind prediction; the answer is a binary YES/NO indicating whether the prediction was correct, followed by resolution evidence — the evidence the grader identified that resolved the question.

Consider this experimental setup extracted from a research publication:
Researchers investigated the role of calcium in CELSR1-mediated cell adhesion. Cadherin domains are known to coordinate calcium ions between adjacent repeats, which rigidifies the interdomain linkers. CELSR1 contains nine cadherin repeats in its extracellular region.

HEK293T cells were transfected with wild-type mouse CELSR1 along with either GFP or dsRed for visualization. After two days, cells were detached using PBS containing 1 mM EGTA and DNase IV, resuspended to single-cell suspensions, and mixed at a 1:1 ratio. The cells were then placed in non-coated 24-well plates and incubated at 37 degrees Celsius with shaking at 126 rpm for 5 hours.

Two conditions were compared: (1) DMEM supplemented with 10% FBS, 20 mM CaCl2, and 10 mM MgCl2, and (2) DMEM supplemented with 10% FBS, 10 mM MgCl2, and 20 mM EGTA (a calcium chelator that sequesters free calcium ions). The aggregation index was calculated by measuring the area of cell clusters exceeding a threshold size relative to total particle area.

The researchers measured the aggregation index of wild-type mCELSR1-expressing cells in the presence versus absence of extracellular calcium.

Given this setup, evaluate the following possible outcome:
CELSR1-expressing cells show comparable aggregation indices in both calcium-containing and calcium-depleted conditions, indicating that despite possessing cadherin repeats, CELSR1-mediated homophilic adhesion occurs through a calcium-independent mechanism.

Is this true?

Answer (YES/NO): NO